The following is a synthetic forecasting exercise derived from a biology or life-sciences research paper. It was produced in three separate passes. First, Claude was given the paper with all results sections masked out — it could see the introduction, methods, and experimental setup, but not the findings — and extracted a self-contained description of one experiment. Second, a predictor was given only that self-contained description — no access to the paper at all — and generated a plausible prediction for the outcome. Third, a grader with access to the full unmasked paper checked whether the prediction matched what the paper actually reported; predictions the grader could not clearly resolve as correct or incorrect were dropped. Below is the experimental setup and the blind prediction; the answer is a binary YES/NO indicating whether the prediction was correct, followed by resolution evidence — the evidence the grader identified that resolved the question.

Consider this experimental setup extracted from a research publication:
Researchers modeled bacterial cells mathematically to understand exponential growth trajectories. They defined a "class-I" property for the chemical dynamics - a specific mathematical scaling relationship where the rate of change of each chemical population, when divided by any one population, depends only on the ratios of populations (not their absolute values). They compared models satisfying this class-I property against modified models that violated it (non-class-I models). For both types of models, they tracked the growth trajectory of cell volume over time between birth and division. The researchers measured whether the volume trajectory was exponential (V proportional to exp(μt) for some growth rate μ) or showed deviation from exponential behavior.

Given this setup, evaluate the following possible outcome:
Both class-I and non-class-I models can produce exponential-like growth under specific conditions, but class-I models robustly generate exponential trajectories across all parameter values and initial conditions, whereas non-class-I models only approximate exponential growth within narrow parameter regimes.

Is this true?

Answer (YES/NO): NO